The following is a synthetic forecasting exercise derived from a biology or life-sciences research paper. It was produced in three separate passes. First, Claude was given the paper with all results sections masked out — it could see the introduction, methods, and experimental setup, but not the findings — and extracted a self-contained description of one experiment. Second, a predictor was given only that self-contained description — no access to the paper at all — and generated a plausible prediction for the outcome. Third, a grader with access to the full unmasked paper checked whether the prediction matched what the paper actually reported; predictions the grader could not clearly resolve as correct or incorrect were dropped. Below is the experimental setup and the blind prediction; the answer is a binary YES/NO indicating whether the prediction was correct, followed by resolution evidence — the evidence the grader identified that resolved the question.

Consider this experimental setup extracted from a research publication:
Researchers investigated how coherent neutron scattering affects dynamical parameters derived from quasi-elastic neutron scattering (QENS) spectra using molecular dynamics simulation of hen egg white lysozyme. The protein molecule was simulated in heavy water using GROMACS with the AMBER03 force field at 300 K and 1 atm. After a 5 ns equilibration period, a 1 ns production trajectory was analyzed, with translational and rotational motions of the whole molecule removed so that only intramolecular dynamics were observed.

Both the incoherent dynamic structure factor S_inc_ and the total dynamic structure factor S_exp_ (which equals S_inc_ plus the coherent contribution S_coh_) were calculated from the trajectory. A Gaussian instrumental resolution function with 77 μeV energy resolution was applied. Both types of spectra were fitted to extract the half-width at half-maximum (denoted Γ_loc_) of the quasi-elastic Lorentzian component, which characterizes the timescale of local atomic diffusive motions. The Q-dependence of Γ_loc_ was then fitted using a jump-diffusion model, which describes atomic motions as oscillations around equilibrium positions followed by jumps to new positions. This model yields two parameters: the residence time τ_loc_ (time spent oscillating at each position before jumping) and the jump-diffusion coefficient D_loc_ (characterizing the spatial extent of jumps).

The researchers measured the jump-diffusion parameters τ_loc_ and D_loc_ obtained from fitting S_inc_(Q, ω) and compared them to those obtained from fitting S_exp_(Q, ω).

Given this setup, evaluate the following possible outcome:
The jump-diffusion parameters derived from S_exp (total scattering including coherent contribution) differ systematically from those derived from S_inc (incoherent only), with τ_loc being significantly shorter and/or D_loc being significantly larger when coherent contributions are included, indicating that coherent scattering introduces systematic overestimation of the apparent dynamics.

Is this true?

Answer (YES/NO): YES